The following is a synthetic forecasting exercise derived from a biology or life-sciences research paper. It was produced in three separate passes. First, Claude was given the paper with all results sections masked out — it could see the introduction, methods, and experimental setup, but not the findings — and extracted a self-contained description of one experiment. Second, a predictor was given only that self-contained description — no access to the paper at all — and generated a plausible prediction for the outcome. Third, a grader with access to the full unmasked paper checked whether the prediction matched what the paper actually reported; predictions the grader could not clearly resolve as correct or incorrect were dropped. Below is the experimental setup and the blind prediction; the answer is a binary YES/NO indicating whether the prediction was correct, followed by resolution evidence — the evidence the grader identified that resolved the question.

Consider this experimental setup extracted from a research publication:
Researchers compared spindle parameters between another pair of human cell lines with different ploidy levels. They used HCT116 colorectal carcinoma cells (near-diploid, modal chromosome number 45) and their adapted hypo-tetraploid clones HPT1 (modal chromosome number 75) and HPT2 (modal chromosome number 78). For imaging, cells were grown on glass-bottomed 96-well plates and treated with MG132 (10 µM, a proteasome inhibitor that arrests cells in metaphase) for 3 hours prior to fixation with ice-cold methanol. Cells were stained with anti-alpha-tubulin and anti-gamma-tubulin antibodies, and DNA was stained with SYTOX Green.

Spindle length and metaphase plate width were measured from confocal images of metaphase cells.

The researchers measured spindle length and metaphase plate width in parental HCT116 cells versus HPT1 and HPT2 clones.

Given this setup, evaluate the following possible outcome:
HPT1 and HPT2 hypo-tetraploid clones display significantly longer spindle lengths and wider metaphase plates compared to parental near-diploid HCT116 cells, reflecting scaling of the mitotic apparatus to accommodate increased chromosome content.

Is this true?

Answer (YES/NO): YES